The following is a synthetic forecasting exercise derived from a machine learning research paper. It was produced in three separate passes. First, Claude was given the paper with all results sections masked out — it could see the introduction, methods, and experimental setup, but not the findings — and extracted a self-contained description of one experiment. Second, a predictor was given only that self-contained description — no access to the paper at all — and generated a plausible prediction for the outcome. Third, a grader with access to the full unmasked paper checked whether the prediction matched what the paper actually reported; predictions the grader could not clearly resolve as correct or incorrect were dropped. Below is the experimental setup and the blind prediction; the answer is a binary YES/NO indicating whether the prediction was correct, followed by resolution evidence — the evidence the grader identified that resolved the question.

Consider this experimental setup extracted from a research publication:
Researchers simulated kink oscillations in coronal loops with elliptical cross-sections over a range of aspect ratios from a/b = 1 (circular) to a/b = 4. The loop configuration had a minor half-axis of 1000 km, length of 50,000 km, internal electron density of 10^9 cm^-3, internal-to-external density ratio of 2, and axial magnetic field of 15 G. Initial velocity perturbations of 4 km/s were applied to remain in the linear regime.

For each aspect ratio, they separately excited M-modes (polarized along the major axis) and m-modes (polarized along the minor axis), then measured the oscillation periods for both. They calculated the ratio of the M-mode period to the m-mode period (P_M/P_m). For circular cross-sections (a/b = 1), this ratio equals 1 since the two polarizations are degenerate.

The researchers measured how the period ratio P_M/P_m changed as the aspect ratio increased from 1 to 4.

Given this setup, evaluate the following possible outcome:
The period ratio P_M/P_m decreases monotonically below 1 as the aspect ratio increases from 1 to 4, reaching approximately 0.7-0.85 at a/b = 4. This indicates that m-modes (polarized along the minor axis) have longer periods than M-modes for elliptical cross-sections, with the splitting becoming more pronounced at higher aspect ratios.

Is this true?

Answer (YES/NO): NO